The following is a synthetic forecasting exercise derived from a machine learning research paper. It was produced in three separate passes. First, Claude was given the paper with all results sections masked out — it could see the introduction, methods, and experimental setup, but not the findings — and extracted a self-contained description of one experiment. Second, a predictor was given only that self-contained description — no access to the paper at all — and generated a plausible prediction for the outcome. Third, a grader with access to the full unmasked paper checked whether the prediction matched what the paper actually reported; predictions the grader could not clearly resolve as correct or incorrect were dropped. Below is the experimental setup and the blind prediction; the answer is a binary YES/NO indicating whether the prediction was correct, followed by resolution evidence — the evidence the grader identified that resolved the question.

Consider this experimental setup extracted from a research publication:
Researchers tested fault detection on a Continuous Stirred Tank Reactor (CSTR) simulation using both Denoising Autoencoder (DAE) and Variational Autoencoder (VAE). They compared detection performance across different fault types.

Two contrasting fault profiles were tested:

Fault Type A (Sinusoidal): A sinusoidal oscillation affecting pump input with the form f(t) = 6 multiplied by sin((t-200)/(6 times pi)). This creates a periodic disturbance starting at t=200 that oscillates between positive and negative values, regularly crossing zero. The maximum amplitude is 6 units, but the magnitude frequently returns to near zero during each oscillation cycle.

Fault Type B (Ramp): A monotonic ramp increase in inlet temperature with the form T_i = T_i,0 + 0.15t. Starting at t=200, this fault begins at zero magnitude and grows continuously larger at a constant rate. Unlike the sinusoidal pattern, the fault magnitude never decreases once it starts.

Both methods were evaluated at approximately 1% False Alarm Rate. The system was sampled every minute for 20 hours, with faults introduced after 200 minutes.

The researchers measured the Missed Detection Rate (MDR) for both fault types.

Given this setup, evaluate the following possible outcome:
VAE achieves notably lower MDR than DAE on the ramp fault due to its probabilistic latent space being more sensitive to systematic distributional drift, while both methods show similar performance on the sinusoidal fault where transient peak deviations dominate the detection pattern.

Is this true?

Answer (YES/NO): NO